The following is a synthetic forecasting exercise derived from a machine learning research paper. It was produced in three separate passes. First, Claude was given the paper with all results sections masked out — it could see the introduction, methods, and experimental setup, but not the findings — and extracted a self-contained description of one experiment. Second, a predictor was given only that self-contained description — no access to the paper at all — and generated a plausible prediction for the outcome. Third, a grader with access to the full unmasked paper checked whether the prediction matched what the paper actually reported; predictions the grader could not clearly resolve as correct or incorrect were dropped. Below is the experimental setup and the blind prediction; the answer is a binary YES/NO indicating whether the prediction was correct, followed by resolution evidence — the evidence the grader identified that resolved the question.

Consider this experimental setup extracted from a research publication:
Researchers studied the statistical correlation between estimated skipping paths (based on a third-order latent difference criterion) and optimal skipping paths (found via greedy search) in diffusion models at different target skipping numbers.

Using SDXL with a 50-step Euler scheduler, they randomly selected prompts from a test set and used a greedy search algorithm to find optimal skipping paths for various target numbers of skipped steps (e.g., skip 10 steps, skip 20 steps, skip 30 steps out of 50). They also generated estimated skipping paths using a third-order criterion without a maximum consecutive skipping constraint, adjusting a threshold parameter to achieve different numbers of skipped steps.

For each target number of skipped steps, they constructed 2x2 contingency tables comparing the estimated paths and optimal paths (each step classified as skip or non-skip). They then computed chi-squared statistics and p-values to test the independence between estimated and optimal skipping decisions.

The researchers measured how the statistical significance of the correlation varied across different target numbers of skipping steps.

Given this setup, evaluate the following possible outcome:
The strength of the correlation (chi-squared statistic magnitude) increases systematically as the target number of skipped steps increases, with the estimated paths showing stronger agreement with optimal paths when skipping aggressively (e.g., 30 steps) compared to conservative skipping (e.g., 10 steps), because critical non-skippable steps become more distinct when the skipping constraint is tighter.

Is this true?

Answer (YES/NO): NO